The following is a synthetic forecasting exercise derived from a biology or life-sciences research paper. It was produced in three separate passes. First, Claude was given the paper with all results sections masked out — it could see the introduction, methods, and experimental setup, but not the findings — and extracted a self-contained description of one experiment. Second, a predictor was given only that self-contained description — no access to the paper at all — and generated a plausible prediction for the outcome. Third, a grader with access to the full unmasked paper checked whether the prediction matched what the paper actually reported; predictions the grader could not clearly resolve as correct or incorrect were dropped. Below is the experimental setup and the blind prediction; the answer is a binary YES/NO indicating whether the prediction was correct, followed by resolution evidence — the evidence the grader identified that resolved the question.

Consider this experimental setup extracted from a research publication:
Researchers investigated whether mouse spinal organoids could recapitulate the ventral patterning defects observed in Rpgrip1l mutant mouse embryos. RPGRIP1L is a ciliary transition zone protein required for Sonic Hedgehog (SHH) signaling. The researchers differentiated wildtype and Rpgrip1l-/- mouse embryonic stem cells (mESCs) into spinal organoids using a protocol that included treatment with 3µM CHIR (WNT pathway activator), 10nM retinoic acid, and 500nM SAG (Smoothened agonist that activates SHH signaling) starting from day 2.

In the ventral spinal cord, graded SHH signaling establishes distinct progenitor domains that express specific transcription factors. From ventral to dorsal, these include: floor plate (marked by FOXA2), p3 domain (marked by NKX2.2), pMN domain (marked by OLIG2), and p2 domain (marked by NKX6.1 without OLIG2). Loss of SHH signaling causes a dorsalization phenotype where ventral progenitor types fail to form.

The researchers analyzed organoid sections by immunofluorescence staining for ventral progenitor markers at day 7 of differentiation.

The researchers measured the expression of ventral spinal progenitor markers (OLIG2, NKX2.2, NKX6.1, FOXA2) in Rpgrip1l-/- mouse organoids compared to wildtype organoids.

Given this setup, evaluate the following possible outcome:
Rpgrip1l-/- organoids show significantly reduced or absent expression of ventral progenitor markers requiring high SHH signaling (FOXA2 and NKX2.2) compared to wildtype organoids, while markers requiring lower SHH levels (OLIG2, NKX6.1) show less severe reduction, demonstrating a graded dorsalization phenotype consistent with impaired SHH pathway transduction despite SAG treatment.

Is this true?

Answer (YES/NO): NO